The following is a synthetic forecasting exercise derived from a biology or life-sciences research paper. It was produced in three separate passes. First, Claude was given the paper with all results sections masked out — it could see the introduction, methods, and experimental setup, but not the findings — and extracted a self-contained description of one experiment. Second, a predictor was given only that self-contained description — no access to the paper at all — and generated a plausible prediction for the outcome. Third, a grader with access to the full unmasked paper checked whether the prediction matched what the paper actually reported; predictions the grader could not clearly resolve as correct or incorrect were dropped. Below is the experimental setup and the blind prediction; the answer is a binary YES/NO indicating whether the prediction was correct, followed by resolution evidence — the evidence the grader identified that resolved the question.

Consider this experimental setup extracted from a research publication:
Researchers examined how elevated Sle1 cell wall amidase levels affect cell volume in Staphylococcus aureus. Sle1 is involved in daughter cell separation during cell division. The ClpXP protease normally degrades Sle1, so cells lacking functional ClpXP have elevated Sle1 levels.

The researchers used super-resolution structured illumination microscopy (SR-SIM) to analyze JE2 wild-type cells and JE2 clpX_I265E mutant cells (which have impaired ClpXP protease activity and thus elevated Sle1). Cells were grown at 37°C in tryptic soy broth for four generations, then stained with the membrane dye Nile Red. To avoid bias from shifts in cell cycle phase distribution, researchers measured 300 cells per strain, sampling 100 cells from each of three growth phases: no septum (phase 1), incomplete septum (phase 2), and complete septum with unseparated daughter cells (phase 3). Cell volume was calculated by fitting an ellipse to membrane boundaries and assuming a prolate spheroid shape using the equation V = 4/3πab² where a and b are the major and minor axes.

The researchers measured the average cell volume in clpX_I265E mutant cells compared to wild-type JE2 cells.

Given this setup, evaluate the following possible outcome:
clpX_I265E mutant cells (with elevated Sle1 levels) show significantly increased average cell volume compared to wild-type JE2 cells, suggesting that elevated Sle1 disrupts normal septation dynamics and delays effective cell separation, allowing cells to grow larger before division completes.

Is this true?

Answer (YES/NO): NO